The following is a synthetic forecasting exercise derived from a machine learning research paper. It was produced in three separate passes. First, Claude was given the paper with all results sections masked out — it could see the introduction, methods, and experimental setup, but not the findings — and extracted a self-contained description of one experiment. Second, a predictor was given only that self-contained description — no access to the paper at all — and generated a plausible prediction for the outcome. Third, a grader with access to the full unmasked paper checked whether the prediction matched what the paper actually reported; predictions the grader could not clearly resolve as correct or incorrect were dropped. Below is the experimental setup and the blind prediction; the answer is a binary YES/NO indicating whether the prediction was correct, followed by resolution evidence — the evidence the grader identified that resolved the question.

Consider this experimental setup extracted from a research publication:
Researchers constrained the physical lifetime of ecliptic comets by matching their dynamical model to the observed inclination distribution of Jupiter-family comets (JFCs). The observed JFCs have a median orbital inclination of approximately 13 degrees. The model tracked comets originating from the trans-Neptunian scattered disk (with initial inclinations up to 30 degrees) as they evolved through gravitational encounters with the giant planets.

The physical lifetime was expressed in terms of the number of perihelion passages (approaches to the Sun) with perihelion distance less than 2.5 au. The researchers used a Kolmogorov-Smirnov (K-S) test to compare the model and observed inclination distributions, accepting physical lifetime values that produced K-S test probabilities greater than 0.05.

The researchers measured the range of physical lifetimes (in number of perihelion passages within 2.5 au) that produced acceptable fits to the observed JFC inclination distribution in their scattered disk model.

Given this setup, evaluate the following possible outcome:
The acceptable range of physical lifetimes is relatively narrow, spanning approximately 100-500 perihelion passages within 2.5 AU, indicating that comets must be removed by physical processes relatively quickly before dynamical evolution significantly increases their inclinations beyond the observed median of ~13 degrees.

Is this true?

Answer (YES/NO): NO